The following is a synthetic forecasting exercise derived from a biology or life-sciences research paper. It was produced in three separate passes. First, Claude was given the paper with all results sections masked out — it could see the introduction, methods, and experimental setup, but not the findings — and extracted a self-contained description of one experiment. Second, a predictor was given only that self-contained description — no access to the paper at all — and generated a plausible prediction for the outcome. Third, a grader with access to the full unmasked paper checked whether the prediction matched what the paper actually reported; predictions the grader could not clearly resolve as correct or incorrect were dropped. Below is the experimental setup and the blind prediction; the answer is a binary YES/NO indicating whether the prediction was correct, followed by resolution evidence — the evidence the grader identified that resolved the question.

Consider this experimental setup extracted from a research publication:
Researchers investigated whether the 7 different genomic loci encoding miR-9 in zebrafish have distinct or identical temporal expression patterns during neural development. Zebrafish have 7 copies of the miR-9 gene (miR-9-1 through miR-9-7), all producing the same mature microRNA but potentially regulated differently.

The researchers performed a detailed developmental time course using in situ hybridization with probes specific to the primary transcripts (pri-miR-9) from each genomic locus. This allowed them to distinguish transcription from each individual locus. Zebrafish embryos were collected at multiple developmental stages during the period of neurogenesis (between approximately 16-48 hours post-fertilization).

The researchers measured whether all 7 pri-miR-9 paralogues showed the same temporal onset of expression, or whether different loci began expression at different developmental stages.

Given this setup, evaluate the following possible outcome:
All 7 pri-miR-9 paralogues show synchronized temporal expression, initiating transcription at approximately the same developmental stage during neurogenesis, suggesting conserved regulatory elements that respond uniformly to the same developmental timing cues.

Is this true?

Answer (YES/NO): NO